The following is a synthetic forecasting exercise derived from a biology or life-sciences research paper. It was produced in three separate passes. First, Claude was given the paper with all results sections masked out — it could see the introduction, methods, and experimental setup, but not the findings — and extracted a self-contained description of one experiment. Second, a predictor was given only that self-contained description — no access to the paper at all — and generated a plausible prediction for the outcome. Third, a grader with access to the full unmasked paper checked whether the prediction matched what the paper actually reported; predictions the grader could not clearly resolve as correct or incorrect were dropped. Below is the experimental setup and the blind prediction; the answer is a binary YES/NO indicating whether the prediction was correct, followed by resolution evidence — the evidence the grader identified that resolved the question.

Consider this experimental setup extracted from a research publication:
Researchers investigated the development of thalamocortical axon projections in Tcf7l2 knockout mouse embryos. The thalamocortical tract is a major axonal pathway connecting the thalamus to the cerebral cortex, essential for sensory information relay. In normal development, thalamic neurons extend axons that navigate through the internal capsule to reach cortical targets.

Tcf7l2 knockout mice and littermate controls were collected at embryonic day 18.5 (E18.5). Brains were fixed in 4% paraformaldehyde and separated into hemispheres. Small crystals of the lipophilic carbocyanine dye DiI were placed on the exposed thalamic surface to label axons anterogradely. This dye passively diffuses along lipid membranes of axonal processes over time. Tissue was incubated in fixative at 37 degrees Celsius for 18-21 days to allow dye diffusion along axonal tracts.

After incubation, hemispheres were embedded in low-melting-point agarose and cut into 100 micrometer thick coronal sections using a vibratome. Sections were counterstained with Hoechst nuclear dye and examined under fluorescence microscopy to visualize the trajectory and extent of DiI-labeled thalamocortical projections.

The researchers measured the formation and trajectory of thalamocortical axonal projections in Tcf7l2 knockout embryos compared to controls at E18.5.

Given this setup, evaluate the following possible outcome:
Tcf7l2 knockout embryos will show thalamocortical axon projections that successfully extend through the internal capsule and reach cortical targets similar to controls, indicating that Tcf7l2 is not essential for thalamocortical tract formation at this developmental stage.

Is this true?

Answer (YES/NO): NO